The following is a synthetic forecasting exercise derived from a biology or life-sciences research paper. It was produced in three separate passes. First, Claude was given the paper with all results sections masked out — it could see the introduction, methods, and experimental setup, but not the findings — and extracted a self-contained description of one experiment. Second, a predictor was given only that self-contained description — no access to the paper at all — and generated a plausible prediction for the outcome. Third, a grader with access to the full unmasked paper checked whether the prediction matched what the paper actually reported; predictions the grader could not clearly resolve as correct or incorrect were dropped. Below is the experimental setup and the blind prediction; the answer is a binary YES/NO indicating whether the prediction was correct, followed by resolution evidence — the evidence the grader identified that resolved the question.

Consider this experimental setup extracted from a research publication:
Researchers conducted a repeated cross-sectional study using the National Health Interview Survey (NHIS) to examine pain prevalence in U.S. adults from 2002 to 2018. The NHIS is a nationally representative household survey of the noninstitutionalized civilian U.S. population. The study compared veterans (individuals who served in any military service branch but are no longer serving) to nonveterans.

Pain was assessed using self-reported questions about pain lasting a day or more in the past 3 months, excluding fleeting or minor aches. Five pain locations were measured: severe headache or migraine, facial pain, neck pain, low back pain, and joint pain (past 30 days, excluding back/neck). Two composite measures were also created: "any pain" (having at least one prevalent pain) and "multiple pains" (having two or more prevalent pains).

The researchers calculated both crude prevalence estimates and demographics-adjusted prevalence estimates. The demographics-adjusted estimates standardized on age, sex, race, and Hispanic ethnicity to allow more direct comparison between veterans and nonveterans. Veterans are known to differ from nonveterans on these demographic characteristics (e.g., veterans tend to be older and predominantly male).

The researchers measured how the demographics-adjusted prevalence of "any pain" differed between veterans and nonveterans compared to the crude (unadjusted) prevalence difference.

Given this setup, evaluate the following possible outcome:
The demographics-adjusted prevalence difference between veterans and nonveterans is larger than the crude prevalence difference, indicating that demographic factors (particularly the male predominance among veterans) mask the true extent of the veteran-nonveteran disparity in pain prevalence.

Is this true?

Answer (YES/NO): NO